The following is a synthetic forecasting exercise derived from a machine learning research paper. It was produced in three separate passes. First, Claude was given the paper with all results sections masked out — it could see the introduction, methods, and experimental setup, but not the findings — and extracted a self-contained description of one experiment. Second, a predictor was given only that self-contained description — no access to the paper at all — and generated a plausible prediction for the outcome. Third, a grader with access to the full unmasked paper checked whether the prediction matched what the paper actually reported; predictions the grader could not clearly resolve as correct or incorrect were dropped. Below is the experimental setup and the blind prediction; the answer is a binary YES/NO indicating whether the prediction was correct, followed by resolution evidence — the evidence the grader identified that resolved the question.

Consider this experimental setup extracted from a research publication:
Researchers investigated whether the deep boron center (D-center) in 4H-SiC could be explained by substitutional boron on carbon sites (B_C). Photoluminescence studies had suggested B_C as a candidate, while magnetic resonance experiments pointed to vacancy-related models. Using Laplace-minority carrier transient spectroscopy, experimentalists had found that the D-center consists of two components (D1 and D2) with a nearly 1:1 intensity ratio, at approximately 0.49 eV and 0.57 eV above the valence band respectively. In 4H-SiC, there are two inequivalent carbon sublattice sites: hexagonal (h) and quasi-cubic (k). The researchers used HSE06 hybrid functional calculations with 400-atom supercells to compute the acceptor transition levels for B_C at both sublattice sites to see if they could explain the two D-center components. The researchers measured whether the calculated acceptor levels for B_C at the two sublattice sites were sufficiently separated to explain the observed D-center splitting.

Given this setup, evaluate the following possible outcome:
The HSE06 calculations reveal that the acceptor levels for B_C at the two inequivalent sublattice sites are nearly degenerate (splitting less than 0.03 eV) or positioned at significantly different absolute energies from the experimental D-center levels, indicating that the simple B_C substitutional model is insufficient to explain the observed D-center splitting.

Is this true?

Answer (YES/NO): NO